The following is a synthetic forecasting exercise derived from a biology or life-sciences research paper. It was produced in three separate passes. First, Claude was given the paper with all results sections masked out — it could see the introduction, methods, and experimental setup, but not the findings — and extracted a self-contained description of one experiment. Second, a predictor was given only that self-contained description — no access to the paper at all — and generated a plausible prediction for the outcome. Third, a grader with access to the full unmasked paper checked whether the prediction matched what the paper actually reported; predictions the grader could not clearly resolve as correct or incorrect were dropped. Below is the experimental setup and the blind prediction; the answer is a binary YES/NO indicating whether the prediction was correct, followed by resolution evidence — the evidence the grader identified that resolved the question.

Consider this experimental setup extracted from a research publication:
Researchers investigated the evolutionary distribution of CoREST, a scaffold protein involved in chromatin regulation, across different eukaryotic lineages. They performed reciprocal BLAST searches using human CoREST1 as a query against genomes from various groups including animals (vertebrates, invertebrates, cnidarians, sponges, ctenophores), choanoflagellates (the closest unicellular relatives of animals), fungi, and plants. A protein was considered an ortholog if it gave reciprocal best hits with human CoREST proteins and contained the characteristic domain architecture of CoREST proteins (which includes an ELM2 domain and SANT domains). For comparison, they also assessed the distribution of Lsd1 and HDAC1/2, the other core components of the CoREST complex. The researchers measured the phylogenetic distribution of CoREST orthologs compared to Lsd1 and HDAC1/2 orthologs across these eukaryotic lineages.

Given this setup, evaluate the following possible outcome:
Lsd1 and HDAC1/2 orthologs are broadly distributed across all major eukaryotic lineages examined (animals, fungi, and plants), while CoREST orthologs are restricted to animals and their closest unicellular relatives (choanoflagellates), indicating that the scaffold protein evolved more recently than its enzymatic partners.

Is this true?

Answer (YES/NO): NO